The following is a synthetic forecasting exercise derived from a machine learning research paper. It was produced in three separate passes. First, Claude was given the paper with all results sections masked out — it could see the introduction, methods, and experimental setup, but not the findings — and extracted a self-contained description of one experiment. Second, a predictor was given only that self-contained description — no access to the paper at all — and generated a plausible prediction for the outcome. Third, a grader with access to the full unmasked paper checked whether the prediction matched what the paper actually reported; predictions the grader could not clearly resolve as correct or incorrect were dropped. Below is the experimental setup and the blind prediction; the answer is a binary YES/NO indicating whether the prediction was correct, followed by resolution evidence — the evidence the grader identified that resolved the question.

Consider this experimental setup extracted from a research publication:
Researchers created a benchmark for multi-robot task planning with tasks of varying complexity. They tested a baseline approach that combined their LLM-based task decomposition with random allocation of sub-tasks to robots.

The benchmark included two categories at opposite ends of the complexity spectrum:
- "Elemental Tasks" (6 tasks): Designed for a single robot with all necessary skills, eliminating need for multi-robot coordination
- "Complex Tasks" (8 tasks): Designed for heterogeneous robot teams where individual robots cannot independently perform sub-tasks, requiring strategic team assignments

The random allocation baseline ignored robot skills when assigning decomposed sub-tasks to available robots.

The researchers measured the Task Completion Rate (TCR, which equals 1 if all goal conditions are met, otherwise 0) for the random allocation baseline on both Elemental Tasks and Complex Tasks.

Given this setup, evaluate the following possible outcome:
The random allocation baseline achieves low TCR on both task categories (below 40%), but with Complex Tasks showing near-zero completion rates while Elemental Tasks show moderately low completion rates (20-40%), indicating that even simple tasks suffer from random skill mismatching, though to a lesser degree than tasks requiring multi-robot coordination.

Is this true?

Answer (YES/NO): NO